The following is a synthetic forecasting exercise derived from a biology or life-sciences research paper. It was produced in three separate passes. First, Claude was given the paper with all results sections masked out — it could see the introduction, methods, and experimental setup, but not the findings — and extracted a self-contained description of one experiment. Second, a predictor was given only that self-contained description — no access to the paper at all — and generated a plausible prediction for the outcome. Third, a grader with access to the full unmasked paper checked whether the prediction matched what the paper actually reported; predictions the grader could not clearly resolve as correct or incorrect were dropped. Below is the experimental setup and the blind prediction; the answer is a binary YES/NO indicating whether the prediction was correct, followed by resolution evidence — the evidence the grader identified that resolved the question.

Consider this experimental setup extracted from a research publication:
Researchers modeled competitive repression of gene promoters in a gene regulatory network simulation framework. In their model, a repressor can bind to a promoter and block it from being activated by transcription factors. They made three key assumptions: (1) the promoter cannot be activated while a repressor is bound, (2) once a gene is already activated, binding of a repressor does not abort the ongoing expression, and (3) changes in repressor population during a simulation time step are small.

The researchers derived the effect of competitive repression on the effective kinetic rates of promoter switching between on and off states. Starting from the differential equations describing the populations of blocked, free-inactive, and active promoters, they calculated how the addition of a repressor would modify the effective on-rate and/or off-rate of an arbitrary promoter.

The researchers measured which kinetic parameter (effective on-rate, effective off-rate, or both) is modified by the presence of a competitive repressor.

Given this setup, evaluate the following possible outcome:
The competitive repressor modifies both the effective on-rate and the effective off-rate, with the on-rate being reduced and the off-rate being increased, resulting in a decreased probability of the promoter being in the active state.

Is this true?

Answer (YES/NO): NO